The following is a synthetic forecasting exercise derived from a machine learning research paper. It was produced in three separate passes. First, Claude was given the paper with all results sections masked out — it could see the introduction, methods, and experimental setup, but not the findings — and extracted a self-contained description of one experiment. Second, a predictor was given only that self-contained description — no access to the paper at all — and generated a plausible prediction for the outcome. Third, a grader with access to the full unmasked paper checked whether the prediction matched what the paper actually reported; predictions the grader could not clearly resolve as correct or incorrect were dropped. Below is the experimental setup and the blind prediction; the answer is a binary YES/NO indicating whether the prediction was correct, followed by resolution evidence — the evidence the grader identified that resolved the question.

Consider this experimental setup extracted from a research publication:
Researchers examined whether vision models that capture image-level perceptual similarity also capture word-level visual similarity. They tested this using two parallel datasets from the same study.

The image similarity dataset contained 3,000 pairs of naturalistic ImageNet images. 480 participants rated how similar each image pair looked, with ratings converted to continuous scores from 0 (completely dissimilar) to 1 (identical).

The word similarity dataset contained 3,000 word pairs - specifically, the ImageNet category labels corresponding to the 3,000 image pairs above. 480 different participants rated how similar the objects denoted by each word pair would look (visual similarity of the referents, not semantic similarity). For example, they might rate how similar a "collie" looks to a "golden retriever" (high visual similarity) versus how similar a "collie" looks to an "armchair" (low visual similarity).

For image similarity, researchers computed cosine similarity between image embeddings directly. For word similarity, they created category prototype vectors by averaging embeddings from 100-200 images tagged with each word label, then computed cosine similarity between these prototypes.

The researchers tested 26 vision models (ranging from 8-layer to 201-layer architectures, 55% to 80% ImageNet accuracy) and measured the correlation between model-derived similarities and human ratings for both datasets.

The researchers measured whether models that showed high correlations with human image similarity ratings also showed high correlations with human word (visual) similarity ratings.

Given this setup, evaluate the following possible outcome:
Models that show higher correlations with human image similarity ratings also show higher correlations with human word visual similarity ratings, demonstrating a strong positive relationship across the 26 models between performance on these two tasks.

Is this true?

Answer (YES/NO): NO